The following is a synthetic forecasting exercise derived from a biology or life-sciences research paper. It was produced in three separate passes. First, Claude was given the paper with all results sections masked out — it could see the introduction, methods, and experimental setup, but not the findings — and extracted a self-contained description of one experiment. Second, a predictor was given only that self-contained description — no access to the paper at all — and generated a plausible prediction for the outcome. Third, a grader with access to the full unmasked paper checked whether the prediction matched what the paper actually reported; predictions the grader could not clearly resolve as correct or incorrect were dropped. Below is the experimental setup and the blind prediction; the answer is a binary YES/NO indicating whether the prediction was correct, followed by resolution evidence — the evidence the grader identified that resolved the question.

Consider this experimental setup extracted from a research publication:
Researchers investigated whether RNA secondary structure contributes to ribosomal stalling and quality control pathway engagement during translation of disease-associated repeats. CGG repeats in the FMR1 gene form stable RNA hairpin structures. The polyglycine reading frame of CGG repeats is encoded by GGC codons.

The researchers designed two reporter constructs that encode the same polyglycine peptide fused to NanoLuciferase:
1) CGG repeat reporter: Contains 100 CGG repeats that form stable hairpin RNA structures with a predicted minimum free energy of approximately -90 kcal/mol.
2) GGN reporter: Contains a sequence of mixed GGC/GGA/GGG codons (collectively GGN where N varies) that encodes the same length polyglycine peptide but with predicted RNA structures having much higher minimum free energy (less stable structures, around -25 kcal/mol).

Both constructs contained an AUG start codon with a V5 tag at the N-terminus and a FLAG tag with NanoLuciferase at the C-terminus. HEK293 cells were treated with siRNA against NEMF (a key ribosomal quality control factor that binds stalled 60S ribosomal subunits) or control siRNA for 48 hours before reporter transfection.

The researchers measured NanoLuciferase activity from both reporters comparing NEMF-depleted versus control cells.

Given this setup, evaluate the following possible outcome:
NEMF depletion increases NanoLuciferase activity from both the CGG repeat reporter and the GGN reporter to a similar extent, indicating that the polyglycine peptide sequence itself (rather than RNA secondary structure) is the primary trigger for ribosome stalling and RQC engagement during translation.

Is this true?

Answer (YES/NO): NO